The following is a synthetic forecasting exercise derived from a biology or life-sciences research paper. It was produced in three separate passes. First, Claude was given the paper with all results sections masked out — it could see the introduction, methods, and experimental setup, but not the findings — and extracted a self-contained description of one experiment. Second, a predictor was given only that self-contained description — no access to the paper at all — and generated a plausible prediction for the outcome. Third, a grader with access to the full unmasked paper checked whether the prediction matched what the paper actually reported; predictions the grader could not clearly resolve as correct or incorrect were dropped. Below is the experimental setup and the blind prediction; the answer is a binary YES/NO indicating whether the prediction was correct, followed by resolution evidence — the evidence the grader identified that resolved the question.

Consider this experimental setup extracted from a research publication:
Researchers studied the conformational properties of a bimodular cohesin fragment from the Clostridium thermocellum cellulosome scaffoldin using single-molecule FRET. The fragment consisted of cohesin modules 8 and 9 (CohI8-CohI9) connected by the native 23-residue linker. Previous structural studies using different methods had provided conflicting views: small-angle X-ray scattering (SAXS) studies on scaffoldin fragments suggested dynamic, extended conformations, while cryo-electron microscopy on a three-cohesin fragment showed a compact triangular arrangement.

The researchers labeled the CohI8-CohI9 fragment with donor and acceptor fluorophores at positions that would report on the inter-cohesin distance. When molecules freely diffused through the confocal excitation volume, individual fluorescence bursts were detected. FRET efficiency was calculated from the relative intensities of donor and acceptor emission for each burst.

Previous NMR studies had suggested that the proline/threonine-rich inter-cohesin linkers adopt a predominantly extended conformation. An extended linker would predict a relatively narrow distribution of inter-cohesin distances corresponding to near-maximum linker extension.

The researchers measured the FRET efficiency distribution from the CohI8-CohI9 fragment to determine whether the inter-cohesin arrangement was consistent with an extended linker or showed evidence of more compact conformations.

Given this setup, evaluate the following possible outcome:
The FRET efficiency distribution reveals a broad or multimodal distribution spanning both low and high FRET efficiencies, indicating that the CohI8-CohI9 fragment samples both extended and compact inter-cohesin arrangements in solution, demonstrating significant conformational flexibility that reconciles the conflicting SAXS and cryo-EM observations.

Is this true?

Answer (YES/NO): YES